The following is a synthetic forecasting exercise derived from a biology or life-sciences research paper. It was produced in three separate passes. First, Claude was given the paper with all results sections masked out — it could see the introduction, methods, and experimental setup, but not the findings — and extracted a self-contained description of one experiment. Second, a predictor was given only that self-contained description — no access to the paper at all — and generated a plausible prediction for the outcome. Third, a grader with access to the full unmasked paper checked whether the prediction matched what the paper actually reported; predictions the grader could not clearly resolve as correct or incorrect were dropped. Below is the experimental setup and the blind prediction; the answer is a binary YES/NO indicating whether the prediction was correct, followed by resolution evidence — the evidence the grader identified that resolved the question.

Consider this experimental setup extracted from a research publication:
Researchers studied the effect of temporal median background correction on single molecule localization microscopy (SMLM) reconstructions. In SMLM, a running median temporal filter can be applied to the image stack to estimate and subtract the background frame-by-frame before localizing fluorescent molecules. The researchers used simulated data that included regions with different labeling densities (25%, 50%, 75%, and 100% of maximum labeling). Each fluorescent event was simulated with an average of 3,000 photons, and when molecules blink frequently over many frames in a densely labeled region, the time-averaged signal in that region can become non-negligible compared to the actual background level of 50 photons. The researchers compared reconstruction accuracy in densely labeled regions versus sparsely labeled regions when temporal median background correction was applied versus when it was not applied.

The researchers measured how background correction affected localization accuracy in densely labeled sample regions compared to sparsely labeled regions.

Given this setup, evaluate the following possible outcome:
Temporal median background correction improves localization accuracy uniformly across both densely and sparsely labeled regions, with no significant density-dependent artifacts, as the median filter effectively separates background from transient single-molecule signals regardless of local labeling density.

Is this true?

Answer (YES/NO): NO